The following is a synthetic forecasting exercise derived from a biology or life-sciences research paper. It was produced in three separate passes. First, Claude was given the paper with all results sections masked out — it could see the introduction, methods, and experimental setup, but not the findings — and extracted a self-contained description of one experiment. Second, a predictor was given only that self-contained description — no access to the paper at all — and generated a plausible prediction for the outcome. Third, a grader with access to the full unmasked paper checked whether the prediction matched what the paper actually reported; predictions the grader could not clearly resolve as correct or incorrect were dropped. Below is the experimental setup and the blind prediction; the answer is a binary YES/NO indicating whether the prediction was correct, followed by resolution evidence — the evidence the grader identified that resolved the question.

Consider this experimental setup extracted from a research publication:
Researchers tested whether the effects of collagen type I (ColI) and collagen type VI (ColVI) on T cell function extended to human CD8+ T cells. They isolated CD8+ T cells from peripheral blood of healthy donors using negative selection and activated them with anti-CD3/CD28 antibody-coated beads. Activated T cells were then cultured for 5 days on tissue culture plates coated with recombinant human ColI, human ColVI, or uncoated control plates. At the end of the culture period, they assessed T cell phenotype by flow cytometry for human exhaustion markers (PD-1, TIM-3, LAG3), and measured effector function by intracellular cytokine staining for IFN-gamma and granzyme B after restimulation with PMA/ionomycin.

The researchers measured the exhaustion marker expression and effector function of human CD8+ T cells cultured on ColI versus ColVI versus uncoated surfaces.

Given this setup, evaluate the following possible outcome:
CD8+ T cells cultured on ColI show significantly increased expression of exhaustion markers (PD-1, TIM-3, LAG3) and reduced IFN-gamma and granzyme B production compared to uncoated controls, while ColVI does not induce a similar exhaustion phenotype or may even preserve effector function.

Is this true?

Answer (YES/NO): NO